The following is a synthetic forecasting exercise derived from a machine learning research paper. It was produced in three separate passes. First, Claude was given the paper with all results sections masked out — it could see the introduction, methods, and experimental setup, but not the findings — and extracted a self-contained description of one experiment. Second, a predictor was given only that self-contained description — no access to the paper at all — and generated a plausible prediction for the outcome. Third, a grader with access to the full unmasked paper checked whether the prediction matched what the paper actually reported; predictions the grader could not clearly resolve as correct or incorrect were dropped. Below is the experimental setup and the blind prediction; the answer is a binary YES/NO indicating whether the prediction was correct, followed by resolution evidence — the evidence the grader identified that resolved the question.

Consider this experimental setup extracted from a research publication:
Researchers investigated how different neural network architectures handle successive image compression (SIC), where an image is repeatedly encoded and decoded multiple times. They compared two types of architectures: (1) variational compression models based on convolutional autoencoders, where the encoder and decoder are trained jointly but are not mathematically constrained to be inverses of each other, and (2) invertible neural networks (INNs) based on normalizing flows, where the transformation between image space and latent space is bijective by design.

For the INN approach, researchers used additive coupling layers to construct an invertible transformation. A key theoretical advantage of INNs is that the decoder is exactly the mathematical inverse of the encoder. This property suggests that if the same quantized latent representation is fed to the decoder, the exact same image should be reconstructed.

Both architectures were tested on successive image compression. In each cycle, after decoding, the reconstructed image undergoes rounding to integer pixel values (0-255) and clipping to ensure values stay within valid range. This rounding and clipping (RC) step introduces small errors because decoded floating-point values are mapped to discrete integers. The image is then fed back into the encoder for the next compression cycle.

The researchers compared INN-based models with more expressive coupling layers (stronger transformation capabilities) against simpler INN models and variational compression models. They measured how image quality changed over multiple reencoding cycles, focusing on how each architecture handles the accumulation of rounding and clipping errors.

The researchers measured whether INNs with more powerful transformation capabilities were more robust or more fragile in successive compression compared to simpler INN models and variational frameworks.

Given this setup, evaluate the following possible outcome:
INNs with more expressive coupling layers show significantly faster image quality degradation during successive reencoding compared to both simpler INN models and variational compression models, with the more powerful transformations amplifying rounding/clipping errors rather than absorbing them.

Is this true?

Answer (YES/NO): YES